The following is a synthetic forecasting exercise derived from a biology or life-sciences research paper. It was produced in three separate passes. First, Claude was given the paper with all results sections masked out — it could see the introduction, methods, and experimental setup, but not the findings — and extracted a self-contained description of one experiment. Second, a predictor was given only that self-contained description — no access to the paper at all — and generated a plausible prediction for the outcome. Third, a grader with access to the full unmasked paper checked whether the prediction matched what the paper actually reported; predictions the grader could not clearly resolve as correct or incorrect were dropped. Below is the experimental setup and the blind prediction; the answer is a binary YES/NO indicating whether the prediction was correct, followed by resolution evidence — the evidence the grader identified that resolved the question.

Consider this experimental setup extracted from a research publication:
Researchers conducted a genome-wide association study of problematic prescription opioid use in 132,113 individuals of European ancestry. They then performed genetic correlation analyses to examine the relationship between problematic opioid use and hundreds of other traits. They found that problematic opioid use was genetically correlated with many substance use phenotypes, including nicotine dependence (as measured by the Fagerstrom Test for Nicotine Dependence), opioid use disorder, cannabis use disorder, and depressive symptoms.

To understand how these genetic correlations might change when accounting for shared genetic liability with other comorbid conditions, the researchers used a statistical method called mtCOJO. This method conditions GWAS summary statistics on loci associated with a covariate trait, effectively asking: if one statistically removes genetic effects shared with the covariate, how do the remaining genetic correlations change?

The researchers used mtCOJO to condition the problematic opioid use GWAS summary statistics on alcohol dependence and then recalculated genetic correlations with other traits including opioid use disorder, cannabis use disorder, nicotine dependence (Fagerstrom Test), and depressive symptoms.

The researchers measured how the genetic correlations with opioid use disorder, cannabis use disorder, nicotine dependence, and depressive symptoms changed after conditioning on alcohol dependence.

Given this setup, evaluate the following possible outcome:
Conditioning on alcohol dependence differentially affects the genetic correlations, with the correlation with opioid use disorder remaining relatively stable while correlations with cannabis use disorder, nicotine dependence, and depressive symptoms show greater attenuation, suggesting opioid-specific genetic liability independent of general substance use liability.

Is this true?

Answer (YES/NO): NO